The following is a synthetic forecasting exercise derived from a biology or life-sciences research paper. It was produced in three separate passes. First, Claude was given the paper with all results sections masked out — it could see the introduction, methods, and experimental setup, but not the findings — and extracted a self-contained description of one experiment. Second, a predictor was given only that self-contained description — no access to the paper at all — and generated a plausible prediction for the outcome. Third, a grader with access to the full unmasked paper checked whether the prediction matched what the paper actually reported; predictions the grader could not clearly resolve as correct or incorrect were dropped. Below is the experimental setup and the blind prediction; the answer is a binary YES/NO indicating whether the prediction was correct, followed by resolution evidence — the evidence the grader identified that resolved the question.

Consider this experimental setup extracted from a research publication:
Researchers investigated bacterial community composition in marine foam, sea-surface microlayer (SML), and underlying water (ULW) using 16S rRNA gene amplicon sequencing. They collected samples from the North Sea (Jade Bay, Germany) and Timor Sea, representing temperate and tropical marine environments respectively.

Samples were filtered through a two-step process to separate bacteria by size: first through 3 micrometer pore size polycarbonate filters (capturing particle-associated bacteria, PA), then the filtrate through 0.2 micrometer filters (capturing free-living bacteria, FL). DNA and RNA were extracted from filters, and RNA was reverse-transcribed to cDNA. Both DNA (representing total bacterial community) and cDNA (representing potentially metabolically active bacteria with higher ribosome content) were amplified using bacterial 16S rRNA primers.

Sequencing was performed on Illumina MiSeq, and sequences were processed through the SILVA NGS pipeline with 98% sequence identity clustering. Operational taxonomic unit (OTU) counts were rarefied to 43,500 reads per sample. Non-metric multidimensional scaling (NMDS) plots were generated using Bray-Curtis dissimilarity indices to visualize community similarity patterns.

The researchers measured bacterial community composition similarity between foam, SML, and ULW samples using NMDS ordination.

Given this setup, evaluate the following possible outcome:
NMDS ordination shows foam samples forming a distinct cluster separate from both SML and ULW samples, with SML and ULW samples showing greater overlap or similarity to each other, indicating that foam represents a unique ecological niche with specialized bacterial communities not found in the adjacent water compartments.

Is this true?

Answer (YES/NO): YES